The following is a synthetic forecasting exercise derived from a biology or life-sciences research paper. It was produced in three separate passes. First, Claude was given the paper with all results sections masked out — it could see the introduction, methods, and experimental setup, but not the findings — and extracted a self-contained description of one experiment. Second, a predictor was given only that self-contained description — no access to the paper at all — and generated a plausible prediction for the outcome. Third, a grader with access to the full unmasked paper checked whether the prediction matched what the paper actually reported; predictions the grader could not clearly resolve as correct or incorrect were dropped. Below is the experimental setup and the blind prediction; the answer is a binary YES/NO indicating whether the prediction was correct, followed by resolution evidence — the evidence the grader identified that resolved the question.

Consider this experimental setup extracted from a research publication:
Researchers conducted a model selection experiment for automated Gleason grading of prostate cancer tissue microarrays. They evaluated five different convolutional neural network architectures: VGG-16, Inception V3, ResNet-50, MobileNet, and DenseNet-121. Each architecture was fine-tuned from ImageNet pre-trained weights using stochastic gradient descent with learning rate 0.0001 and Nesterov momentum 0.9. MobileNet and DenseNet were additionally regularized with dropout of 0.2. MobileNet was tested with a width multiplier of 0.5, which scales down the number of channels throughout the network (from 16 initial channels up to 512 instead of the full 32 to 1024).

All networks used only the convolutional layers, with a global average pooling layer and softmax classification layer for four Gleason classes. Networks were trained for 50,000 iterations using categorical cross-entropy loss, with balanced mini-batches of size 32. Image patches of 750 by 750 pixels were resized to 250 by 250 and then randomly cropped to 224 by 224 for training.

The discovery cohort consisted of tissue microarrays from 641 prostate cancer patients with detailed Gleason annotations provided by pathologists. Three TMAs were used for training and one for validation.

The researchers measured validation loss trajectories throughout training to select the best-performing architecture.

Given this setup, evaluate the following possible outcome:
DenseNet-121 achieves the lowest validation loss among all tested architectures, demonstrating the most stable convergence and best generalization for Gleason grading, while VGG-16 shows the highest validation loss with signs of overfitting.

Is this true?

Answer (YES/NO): NO